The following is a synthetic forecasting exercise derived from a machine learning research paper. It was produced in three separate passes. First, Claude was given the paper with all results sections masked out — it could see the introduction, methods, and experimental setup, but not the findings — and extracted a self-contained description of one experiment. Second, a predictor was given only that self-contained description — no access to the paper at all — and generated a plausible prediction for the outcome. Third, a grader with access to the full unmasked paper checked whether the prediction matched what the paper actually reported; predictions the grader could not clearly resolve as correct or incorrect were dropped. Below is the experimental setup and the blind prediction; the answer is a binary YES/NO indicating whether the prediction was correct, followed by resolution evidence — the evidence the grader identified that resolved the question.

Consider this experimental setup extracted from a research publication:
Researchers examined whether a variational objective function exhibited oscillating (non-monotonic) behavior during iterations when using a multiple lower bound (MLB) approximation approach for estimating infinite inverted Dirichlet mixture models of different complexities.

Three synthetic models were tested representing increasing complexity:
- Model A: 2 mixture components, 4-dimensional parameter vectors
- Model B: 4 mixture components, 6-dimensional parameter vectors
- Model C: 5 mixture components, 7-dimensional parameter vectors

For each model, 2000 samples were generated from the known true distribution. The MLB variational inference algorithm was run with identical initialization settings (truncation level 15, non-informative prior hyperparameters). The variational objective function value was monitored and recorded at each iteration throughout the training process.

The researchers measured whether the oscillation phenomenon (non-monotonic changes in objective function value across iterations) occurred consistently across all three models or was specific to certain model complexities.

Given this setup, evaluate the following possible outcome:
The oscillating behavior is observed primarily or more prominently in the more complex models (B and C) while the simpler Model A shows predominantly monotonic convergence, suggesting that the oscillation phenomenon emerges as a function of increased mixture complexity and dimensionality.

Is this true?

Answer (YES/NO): NO